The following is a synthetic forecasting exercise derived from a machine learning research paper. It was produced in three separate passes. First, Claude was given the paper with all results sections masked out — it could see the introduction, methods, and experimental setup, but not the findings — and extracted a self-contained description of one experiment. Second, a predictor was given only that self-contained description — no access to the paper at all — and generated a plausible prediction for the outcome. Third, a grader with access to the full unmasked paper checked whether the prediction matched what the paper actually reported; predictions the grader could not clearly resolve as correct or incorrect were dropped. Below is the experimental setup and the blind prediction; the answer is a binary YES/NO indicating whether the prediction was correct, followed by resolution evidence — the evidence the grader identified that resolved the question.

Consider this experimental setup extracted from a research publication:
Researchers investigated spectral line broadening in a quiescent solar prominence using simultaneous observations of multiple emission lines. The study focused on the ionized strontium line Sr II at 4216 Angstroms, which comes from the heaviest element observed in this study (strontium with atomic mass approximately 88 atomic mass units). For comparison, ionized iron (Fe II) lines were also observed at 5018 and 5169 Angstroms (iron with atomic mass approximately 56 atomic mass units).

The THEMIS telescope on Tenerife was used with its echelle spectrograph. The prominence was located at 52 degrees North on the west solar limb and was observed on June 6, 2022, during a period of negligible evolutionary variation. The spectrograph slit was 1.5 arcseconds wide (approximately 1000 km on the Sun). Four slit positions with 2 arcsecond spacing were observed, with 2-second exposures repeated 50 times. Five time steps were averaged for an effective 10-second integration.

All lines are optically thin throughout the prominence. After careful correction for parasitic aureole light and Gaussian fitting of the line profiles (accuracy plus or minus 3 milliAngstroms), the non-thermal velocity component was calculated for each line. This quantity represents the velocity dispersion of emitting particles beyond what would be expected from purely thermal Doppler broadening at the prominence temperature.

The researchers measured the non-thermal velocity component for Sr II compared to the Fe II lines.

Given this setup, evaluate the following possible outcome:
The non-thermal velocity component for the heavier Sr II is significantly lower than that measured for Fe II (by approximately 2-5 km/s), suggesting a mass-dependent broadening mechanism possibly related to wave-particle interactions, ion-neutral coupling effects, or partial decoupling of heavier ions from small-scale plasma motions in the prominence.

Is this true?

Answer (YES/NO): NO